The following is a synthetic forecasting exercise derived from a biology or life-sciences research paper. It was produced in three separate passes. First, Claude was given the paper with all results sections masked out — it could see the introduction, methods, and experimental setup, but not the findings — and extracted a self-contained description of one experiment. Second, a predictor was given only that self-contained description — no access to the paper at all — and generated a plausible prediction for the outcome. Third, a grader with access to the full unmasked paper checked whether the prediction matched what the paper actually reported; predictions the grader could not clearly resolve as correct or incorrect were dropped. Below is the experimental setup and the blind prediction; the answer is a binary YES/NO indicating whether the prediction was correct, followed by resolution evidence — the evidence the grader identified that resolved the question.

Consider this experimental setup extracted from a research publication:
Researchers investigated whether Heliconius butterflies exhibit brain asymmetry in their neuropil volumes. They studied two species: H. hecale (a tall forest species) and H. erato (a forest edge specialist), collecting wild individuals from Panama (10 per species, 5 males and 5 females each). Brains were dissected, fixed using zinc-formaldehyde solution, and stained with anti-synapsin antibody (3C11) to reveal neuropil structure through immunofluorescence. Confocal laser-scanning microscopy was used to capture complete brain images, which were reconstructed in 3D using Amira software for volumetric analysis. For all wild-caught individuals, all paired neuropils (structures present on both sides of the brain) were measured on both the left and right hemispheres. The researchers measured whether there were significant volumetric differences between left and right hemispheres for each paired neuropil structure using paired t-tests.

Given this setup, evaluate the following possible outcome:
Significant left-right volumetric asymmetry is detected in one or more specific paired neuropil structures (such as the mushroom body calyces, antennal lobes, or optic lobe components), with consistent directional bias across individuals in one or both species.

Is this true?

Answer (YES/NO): NO